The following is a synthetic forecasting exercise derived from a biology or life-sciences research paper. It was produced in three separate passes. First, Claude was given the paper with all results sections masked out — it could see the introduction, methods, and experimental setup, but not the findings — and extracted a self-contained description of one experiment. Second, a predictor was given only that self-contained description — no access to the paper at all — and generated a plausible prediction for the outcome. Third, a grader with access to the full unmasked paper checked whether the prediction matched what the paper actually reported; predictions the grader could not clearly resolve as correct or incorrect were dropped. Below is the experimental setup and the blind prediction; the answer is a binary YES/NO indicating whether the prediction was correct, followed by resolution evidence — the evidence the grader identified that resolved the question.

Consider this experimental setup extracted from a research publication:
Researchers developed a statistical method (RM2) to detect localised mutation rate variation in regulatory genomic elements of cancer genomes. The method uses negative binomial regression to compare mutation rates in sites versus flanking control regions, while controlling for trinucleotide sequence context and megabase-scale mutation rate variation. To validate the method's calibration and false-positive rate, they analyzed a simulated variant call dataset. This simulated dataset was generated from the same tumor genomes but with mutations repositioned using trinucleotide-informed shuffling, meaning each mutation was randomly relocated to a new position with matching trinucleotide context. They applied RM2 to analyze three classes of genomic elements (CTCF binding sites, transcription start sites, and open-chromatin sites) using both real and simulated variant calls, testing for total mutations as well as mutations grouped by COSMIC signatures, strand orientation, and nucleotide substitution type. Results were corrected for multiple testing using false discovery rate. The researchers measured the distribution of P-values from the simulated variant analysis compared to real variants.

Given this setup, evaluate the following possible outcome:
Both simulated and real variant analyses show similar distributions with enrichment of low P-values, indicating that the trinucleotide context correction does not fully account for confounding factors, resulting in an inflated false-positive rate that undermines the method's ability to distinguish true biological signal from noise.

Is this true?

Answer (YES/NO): NO